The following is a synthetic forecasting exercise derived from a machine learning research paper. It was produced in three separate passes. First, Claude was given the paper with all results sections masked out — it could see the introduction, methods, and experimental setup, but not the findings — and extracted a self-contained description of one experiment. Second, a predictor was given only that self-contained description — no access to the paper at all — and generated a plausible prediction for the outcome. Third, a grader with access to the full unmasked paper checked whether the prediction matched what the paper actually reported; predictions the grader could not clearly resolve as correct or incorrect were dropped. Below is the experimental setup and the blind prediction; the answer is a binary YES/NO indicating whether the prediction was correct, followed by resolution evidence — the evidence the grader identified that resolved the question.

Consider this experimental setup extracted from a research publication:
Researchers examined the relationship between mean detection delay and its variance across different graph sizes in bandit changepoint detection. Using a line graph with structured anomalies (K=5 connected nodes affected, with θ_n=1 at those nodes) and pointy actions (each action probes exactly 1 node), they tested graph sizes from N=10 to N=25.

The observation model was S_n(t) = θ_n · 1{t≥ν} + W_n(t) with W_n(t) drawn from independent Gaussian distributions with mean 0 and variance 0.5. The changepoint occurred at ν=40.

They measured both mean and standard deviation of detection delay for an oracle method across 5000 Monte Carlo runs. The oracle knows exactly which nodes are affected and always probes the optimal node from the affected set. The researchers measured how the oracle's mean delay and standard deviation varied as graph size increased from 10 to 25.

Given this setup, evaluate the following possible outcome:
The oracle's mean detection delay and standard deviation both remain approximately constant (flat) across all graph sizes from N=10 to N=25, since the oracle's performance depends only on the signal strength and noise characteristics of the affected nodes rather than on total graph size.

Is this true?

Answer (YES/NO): YES